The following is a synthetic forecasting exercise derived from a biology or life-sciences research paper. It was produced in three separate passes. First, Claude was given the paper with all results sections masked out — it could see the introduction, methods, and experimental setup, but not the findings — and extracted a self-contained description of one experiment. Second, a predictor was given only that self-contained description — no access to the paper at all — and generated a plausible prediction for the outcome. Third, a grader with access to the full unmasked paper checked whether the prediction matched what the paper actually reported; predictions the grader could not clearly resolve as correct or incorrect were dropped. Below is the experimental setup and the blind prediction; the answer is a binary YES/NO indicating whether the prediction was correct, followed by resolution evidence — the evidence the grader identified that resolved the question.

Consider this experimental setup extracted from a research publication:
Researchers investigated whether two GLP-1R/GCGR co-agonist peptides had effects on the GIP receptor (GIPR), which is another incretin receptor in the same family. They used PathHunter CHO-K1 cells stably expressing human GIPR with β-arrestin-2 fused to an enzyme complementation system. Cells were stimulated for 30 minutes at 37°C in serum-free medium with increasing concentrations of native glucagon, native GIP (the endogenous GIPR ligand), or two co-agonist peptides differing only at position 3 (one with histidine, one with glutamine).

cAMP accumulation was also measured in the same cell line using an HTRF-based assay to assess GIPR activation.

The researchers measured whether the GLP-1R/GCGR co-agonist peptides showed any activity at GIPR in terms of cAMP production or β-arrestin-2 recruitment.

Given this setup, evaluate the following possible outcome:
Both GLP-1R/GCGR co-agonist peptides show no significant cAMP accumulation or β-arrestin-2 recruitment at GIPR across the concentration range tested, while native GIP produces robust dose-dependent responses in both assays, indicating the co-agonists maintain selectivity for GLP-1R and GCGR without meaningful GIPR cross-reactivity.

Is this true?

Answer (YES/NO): NO